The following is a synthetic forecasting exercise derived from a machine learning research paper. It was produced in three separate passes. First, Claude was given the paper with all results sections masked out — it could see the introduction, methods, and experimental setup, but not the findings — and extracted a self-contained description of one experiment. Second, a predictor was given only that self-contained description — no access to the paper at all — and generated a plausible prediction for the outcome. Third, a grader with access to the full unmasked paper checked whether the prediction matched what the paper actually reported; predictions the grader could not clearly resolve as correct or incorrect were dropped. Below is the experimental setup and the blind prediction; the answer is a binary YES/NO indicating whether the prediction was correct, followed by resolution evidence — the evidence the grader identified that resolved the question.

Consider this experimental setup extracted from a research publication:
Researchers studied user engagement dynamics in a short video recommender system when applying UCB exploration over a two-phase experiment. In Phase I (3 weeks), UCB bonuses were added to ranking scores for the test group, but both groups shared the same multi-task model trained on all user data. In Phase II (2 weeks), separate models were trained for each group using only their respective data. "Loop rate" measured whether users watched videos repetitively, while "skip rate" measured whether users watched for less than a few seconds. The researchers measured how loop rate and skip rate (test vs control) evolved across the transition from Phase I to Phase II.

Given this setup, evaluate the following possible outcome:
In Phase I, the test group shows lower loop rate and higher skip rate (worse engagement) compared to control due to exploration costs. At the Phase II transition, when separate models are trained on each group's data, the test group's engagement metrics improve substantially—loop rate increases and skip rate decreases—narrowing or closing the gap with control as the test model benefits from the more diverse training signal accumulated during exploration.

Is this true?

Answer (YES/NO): NO